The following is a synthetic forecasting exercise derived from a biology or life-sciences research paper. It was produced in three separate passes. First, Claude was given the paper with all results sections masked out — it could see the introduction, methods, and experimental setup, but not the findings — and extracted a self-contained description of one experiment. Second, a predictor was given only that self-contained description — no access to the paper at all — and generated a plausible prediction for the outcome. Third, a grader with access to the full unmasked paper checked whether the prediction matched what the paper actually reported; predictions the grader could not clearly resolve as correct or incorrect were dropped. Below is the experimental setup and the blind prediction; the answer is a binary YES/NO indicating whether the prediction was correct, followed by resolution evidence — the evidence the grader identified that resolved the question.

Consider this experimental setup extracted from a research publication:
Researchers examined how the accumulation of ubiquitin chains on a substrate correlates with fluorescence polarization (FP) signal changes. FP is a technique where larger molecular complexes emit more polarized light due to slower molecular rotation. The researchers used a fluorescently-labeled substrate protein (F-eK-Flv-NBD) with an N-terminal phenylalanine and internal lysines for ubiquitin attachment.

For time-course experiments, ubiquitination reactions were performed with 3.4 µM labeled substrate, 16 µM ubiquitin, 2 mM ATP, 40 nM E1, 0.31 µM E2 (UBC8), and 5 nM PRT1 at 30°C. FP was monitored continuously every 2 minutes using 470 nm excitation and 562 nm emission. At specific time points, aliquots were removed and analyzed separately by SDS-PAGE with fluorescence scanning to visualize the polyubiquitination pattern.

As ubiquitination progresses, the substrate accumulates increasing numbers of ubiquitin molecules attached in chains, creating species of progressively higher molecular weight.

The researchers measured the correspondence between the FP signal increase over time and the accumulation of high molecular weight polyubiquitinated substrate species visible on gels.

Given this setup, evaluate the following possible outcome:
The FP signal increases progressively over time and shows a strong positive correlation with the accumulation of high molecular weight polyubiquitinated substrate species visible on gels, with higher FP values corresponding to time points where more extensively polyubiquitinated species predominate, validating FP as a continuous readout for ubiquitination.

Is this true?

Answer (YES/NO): YES